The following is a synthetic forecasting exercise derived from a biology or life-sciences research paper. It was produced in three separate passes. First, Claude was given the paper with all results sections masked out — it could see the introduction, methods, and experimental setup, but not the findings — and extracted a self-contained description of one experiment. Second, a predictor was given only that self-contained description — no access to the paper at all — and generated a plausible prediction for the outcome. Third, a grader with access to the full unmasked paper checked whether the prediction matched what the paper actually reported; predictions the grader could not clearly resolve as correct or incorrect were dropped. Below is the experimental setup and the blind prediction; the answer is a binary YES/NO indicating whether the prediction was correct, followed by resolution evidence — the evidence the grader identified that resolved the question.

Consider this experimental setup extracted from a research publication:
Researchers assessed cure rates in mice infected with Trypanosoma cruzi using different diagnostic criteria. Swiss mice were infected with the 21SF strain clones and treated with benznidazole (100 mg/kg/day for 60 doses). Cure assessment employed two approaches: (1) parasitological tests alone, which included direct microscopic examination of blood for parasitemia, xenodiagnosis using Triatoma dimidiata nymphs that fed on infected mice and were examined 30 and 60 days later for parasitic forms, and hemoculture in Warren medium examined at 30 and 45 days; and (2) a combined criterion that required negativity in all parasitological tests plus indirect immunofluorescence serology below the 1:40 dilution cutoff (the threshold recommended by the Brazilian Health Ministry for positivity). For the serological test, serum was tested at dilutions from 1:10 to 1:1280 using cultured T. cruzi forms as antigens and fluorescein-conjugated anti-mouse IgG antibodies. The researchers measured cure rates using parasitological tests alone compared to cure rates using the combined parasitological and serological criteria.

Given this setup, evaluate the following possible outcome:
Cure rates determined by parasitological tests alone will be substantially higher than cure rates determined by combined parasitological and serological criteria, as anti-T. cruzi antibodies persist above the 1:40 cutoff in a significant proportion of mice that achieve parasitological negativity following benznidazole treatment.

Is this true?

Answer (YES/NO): YES